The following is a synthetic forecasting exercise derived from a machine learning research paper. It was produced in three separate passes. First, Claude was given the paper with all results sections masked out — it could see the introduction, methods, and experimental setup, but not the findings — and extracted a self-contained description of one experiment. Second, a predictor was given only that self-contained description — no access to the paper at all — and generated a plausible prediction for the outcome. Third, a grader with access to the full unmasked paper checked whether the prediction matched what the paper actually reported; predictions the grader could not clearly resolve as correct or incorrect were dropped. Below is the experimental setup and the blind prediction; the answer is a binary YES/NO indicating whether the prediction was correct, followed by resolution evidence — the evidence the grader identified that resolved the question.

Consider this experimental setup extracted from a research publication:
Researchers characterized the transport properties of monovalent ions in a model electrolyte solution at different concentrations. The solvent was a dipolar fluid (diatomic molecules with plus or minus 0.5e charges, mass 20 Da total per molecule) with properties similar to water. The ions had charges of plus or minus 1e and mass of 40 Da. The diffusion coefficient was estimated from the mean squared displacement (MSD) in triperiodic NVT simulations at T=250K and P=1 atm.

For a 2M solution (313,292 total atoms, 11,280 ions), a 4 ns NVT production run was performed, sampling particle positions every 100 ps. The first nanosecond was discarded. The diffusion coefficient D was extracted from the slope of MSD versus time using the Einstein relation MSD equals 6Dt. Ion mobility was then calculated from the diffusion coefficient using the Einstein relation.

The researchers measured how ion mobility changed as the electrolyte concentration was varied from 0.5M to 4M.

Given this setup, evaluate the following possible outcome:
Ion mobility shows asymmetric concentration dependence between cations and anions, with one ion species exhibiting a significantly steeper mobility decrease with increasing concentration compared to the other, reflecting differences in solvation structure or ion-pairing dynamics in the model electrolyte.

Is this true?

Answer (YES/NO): NO